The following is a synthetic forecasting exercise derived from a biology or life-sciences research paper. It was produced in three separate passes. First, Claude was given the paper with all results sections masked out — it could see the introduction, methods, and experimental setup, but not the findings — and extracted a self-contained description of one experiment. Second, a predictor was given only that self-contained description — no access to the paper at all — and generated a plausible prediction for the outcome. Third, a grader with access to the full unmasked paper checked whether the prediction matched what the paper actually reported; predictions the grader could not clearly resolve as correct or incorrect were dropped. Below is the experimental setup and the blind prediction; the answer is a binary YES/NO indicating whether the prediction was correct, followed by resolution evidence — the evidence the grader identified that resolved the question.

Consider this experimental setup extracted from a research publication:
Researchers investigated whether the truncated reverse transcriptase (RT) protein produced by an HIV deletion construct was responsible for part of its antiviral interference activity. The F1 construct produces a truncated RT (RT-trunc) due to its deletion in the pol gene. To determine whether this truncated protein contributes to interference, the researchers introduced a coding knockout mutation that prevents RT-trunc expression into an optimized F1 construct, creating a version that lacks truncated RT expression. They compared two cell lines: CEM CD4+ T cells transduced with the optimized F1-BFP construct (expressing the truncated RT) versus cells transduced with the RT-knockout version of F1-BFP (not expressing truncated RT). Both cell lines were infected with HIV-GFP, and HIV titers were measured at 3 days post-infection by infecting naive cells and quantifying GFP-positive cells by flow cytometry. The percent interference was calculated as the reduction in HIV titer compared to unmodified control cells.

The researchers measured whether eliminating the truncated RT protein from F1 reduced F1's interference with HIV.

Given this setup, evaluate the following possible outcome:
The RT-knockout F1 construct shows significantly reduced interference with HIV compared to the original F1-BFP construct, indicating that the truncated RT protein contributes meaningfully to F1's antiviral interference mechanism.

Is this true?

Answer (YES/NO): YES